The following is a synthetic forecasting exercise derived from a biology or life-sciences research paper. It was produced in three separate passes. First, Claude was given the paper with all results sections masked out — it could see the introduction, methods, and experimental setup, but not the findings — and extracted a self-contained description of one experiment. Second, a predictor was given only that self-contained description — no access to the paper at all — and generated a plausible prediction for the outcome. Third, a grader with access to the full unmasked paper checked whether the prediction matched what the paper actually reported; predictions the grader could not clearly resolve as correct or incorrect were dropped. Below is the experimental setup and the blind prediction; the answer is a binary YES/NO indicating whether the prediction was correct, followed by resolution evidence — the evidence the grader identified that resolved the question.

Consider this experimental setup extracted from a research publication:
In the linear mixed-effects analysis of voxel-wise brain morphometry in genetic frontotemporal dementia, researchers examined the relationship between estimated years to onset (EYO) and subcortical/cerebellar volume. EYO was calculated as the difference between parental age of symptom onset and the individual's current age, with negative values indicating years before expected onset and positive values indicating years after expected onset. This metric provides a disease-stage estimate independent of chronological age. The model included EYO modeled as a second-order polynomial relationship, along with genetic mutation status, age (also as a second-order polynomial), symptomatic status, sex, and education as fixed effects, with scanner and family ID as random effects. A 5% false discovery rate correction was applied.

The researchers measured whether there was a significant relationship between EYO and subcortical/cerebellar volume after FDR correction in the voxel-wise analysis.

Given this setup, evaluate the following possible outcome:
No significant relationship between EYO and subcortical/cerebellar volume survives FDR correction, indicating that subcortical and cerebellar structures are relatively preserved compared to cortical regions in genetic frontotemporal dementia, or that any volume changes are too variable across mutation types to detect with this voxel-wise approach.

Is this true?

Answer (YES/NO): YES